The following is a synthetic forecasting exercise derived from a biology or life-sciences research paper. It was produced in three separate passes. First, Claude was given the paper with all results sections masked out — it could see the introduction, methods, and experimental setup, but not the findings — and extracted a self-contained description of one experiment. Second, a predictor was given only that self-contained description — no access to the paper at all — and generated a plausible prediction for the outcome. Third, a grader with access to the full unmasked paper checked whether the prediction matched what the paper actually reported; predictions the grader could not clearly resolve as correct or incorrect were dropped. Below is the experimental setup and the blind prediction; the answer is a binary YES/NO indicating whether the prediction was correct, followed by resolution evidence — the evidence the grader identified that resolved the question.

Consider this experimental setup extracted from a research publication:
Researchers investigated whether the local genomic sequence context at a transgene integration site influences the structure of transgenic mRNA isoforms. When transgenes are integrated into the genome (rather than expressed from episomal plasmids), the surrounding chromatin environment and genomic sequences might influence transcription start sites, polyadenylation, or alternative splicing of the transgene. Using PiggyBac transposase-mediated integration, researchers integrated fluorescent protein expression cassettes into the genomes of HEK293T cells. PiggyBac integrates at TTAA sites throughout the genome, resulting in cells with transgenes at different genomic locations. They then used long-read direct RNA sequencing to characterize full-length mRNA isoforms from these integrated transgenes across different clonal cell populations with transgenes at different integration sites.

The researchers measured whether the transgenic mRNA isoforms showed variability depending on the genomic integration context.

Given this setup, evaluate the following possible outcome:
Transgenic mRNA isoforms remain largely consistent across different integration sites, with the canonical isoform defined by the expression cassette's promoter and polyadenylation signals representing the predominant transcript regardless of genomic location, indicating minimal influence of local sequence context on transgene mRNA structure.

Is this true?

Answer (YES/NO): YES